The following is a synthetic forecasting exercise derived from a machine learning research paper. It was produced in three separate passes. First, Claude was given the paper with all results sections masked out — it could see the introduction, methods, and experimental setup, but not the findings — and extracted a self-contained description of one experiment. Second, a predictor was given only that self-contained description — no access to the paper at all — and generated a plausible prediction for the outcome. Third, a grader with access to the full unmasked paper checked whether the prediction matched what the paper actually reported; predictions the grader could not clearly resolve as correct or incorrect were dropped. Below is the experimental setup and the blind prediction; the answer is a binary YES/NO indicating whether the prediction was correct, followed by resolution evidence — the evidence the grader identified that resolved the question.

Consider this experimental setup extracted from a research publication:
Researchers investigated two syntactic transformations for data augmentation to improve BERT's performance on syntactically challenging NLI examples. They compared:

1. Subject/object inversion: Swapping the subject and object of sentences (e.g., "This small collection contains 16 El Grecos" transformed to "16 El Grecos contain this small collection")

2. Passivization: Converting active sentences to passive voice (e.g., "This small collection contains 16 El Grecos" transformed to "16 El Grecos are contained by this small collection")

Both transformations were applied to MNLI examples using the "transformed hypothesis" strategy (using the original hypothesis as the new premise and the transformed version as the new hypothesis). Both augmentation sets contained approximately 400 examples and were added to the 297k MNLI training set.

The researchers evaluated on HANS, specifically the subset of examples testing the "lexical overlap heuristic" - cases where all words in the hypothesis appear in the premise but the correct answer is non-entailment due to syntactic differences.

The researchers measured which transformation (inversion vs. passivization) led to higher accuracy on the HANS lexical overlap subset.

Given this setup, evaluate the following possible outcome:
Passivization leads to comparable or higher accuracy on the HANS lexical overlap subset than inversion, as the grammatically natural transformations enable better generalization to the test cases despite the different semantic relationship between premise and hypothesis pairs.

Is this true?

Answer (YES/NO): NO